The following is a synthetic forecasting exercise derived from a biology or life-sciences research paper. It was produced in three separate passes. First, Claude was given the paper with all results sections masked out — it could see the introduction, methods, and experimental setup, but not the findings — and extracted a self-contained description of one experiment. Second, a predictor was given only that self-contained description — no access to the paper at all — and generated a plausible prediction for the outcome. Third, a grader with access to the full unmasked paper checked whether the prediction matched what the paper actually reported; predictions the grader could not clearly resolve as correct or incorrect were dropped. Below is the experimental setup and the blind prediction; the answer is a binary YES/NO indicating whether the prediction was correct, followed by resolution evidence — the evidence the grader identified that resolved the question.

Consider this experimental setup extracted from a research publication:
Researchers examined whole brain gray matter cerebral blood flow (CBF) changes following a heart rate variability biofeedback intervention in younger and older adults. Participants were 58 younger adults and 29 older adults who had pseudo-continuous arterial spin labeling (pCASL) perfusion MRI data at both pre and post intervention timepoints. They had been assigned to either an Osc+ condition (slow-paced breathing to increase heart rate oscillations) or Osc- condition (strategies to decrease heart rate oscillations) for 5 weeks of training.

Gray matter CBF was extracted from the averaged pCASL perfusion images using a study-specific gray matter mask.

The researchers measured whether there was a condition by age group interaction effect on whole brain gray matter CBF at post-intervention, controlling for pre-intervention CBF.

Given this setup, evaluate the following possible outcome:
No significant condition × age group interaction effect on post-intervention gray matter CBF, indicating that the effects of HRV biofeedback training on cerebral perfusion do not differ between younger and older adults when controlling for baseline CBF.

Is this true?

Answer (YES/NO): YES